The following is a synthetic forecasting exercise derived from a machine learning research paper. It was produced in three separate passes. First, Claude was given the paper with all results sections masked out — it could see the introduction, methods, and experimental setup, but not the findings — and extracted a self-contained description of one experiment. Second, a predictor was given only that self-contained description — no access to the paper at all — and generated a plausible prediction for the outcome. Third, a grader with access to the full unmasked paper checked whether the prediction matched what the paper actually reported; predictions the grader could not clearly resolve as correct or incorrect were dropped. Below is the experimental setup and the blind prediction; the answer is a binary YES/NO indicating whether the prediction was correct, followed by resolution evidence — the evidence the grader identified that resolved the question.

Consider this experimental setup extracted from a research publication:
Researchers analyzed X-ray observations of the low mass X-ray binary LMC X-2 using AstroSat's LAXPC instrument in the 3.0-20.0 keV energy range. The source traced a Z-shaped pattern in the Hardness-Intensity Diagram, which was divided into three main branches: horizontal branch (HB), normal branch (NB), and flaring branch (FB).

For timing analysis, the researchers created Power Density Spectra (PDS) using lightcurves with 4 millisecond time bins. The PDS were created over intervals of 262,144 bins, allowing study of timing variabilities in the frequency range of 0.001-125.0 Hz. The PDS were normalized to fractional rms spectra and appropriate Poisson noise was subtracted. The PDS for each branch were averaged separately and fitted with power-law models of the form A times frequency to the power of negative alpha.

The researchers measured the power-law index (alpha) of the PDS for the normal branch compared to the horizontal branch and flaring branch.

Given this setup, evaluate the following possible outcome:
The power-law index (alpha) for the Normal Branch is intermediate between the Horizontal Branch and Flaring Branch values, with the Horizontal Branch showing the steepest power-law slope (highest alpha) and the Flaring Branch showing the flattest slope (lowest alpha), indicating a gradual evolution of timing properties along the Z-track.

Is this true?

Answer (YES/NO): NO